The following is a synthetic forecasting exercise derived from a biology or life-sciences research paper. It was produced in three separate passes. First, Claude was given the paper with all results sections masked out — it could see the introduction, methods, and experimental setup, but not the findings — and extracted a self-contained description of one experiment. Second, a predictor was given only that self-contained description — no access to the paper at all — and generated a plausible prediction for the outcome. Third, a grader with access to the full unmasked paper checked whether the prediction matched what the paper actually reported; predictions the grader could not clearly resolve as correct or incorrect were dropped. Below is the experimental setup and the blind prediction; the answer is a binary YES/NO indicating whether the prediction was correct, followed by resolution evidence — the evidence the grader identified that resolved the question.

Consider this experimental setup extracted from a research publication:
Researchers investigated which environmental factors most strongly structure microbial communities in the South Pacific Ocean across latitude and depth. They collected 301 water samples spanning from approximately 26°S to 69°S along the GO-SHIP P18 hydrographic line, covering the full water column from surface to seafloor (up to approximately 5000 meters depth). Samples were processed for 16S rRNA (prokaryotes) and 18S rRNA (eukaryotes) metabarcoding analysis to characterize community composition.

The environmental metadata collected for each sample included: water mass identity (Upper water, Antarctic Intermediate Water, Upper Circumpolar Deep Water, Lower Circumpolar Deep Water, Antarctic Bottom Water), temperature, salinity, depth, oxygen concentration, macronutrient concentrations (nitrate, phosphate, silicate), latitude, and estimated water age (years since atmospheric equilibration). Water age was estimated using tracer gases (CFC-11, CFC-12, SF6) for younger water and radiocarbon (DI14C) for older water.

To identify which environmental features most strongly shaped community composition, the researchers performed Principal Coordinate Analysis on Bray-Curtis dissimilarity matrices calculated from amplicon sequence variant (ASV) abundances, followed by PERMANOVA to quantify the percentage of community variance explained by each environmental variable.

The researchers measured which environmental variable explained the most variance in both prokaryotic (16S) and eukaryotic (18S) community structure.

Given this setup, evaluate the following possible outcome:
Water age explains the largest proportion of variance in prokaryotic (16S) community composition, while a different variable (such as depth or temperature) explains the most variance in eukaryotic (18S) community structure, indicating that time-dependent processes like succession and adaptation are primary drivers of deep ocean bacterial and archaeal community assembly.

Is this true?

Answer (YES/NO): NO